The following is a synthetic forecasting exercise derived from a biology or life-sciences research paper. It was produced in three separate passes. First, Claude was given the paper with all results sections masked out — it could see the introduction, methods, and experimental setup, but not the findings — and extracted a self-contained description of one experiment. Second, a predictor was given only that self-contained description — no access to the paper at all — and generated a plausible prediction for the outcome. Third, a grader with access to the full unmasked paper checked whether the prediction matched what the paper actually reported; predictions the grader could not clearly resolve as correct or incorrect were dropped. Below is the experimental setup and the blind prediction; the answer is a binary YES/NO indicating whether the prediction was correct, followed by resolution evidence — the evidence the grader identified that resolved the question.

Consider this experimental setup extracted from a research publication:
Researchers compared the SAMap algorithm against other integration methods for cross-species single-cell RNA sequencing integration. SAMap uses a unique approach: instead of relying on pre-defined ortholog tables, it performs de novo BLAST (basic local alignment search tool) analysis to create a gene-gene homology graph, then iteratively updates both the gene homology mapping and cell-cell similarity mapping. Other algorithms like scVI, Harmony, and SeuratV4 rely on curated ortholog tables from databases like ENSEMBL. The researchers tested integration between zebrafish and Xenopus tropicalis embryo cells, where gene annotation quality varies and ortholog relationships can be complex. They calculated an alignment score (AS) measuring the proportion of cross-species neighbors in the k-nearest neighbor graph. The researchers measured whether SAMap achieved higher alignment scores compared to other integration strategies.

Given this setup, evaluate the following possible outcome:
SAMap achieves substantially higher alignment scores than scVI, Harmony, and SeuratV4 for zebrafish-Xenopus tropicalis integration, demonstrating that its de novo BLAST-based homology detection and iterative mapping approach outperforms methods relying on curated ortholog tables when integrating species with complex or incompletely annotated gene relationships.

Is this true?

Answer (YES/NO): YES